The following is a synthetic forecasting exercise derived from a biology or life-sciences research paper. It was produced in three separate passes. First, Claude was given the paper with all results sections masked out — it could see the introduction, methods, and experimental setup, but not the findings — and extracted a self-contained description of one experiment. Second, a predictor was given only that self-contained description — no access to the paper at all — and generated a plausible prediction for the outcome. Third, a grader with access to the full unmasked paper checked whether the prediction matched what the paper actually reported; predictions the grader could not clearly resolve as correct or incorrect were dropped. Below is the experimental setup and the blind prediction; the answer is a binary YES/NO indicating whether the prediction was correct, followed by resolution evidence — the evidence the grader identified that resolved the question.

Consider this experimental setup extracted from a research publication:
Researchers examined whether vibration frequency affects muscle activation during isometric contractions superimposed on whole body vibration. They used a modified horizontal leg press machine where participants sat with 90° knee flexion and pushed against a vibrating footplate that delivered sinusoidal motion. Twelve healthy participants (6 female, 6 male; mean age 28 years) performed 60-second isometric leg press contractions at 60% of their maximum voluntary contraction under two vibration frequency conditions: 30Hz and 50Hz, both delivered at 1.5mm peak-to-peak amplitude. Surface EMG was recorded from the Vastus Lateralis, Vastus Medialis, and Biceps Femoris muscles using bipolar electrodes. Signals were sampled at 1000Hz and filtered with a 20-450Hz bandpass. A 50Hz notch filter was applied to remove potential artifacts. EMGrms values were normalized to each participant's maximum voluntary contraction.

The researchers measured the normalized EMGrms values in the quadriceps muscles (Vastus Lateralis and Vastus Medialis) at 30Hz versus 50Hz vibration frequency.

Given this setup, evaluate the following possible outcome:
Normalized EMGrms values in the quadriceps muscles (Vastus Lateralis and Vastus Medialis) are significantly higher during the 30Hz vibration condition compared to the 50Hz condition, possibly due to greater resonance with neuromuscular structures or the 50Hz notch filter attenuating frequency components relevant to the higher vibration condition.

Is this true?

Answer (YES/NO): NO